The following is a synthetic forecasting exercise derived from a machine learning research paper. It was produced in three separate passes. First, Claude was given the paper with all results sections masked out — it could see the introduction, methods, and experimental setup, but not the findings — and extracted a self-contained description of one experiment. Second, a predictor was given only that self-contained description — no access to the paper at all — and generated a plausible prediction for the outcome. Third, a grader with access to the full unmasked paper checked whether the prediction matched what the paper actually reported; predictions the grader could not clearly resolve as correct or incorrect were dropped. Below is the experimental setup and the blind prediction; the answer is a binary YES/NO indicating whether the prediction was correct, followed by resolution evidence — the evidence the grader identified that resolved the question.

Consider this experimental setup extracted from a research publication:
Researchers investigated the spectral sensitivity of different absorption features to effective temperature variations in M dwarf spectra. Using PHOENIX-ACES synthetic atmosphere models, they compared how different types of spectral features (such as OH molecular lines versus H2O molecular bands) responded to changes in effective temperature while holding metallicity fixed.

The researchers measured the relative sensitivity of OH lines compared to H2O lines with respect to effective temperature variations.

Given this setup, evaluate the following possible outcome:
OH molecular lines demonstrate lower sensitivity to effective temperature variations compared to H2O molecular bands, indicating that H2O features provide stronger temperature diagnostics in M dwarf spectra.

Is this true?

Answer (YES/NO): YES